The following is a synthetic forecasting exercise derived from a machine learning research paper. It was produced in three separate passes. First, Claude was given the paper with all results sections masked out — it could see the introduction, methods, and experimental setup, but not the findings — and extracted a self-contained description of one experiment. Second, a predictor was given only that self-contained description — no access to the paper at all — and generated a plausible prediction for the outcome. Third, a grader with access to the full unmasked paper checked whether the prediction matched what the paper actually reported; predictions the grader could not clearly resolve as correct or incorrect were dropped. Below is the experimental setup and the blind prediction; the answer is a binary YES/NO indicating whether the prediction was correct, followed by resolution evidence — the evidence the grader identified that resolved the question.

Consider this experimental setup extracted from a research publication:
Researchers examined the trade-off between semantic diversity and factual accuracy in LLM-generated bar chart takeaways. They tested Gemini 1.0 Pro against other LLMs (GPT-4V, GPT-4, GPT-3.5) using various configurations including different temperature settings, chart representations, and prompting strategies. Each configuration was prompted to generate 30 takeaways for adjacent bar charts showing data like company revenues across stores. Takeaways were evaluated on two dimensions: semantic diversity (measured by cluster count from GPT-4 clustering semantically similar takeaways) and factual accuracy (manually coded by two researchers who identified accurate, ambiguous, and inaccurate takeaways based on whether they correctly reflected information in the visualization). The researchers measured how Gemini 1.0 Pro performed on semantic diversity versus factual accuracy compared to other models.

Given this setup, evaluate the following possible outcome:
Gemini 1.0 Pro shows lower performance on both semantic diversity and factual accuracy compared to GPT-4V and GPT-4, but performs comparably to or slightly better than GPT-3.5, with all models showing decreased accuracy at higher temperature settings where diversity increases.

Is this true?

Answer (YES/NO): NO